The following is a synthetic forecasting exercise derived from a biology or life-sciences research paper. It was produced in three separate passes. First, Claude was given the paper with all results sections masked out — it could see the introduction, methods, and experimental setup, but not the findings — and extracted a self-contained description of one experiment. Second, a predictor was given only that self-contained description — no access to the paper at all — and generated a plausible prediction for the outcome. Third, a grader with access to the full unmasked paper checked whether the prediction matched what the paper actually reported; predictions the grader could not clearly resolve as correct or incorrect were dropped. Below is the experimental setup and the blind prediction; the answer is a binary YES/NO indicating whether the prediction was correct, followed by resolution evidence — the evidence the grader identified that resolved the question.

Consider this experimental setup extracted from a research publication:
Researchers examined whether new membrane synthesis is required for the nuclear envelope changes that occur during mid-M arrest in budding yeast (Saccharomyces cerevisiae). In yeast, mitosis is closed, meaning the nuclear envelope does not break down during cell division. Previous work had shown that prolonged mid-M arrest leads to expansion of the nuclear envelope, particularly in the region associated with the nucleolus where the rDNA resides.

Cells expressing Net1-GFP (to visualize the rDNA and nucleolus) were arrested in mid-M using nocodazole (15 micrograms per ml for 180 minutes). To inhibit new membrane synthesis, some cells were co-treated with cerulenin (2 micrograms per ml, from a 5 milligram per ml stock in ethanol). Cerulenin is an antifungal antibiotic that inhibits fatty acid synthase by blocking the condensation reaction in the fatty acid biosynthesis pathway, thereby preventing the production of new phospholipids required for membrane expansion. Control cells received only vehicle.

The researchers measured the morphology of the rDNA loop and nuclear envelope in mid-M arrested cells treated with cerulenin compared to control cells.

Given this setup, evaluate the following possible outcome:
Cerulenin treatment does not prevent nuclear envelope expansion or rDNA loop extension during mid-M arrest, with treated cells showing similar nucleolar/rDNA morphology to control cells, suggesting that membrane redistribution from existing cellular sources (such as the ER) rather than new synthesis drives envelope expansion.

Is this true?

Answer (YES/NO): NO